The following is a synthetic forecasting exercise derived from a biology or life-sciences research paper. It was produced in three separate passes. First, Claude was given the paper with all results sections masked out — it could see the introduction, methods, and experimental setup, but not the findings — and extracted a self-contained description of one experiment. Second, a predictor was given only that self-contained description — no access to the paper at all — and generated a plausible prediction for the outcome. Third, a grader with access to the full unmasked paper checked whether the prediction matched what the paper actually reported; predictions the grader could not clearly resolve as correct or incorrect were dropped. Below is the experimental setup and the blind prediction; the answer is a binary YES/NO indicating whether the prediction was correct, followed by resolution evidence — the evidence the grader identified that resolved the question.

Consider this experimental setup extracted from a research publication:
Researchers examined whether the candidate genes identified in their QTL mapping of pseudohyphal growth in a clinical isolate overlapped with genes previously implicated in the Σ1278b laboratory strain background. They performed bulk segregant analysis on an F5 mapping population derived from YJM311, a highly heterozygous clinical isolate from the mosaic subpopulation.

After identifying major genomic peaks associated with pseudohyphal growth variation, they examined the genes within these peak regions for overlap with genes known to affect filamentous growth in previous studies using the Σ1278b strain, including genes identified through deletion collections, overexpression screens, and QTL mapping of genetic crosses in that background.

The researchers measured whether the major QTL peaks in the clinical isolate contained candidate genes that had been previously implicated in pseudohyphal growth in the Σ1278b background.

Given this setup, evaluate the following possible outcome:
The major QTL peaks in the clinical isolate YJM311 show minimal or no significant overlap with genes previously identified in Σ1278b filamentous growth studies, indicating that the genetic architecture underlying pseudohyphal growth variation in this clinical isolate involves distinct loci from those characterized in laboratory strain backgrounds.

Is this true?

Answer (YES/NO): NO